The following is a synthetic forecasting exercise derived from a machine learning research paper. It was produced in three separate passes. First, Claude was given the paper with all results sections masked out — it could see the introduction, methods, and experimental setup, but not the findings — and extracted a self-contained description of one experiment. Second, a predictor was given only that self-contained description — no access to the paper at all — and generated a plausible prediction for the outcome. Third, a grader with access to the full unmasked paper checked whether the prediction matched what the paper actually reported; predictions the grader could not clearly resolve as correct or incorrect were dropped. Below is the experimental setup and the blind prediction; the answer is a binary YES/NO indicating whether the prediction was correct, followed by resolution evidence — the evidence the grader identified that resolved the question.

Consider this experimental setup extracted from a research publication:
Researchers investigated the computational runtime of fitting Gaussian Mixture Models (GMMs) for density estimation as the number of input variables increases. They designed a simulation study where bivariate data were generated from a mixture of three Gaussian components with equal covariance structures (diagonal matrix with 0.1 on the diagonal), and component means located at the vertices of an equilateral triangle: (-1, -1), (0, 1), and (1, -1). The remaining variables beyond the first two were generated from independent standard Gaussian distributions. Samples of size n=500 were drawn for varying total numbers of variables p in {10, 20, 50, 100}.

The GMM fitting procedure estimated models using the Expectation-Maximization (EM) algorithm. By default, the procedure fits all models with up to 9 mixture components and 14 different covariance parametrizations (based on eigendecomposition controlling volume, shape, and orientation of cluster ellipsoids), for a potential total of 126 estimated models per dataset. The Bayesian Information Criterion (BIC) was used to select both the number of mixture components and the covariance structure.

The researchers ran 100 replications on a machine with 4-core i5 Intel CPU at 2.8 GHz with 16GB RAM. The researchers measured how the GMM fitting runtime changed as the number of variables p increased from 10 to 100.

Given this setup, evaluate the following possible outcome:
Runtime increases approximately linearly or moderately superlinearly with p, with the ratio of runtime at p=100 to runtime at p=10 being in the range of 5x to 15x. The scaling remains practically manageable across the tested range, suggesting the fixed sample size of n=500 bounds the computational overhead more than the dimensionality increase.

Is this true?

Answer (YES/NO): NO